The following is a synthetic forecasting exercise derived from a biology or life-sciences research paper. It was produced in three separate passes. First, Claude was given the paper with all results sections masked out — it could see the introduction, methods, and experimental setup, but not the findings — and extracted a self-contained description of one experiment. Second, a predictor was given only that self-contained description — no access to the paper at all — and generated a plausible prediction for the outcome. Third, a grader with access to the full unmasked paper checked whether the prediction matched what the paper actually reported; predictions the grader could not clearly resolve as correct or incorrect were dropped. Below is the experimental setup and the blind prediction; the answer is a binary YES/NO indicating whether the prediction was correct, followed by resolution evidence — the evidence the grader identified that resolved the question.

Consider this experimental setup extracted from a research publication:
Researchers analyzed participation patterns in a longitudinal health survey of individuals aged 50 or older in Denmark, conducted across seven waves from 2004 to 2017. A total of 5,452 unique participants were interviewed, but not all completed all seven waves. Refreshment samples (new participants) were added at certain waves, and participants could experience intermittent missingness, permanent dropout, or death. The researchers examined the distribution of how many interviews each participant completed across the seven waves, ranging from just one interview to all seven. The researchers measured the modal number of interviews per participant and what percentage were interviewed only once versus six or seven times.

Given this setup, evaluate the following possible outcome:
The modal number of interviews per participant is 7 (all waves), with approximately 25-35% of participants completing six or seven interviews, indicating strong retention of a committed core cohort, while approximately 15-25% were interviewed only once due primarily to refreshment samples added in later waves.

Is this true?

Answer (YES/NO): NO